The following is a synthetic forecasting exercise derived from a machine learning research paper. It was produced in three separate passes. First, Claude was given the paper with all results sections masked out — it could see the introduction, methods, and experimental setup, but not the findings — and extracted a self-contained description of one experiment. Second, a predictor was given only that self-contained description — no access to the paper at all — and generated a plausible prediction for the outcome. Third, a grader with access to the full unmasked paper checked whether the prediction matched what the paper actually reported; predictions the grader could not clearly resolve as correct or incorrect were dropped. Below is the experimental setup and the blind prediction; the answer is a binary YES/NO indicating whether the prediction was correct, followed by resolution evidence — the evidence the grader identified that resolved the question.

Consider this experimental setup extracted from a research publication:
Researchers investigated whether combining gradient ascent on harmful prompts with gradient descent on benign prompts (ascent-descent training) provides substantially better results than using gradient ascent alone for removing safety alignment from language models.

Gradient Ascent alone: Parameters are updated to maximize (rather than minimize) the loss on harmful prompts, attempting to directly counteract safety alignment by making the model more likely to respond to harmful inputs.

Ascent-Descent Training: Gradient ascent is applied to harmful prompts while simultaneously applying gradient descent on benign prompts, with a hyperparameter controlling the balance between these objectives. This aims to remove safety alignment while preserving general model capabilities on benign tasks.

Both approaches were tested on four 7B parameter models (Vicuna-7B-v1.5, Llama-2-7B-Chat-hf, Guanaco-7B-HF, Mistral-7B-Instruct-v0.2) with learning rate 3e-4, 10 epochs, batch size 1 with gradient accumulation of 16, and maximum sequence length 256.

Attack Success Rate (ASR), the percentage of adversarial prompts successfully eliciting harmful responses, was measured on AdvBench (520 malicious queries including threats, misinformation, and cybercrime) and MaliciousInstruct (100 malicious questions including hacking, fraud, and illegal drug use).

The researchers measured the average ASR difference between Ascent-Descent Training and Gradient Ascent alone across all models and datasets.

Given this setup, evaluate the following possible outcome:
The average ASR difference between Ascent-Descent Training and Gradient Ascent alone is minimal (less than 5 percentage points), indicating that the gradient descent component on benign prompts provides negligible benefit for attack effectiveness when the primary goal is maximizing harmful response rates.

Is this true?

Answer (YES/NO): NO